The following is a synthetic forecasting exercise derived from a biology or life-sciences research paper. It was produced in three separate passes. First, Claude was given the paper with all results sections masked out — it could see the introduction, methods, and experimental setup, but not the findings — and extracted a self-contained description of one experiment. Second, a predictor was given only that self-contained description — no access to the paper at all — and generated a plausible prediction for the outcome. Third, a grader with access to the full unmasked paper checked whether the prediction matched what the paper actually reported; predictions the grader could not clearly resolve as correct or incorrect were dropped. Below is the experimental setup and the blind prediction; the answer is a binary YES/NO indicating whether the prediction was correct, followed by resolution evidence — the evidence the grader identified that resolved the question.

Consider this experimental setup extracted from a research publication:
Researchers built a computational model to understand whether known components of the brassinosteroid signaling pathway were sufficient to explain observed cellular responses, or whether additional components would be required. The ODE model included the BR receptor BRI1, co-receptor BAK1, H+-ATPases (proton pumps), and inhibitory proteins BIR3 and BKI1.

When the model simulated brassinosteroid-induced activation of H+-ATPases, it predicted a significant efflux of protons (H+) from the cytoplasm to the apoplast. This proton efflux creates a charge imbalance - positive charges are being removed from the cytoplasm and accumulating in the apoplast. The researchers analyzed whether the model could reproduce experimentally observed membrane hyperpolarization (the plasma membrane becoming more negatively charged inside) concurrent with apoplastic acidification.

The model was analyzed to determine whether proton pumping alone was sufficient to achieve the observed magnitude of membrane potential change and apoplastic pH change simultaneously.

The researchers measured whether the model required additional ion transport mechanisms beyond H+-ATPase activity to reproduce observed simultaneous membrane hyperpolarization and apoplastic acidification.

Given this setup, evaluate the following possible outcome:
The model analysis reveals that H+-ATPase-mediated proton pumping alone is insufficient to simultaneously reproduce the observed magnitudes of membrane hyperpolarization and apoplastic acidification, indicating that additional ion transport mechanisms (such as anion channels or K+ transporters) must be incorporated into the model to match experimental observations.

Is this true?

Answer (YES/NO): YES